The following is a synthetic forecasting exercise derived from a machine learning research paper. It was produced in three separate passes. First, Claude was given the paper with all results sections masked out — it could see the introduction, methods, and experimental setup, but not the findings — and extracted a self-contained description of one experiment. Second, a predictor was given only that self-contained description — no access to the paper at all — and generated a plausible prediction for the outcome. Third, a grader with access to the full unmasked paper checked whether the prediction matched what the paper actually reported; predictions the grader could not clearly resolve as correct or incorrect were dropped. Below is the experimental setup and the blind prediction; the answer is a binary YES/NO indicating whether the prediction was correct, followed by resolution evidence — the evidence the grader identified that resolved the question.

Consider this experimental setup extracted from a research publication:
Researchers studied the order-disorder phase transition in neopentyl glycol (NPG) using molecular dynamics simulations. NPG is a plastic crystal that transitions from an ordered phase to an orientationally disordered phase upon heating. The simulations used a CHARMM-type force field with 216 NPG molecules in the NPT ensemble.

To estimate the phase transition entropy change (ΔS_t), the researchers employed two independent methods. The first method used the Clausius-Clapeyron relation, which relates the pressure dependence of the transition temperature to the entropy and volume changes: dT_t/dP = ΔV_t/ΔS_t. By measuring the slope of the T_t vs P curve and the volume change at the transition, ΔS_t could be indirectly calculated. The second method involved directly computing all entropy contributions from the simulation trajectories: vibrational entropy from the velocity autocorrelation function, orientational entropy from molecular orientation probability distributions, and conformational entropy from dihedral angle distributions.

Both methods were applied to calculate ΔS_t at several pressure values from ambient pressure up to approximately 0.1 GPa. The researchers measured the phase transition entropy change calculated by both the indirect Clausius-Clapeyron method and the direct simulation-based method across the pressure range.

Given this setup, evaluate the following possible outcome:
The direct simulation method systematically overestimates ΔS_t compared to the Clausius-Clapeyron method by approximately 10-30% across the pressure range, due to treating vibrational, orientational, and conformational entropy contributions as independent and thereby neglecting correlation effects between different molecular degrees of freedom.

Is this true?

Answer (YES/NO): NO